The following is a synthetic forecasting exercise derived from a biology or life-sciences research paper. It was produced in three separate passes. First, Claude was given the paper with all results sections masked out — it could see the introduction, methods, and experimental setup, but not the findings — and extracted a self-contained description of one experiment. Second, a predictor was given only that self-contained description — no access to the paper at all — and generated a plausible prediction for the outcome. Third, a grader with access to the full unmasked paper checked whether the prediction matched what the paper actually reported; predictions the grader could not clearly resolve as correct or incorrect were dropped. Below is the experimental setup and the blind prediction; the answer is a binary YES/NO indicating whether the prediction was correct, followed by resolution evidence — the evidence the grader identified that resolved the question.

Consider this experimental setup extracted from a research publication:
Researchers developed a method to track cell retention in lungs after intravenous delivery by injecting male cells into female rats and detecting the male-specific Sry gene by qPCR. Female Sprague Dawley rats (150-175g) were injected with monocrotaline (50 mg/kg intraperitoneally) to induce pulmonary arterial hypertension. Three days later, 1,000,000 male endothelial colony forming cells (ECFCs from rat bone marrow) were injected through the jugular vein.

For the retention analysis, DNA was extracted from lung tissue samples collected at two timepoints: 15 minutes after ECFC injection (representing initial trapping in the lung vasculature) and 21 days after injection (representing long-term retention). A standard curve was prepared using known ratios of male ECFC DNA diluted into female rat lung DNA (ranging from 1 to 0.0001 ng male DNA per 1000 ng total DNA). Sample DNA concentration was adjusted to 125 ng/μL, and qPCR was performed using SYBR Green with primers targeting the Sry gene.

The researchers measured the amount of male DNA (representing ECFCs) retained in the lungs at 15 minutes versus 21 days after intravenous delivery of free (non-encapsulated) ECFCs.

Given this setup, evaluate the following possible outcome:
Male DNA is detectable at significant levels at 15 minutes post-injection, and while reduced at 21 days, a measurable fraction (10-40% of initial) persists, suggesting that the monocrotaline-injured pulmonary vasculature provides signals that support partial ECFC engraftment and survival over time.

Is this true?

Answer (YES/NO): NO